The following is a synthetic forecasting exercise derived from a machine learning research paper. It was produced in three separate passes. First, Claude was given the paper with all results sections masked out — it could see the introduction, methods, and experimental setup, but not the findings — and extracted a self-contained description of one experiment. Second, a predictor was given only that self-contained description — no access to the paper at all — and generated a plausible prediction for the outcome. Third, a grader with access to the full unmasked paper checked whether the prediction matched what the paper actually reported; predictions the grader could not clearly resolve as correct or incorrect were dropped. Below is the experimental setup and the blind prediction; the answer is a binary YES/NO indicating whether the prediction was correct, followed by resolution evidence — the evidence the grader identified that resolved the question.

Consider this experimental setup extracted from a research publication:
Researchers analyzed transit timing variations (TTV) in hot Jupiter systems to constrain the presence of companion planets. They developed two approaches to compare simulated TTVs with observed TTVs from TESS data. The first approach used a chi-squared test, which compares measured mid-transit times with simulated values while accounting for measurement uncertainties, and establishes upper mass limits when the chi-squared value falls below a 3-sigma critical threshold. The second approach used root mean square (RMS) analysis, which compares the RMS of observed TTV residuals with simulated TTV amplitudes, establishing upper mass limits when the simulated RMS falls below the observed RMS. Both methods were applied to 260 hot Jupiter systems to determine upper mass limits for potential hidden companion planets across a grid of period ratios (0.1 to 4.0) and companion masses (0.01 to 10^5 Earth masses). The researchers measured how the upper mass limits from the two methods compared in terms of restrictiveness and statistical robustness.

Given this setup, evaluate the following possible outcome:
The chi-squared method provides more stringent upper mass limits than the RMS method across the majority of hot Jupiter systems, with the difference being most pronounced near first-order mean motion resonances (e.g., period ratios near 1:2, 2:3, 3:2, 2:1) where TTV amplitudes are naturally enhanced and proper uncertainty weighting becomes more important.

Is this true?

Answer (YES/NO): NO